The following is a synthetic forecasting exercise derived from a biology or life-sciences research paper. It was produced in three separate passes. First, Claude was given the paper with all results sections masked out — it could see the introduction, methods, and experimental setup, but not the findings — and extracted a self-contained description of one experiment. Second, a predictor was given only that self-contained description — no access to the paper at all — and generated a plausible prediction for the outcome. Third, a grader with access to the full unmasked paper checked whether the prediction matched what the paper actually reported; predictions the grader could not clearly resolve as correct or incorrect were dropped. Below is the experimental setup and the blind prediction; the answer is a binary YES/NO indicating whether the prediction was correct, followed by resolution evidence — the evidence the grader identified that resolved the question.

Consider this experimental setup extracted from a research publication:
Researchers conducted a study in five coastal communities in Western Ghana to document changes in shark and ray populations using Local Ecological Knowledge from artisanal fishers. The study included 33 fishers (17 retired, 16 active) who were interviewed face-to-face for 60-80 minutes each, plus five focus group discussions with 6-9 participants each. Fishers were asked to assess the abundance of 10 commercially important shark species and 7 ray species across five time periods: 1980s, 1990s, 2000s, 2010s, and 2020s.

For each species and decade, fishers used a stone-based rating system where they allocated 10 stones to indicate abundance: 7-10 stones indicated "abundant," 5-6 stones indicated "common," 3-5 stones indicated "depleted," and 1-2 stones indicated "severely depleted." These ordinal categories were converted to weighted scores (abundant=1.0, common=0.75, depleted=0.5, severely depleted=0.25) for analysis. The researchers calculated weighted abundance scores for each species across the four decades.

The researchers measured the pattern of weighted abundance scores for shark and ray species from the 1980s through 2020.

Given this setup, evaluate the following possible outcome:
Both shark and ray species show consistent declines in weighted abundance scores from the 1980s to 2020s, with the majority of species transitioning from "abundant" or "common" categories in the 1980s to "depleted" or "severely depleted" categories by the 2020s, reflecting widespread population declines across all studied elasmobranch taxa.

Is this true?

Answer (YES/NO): YES